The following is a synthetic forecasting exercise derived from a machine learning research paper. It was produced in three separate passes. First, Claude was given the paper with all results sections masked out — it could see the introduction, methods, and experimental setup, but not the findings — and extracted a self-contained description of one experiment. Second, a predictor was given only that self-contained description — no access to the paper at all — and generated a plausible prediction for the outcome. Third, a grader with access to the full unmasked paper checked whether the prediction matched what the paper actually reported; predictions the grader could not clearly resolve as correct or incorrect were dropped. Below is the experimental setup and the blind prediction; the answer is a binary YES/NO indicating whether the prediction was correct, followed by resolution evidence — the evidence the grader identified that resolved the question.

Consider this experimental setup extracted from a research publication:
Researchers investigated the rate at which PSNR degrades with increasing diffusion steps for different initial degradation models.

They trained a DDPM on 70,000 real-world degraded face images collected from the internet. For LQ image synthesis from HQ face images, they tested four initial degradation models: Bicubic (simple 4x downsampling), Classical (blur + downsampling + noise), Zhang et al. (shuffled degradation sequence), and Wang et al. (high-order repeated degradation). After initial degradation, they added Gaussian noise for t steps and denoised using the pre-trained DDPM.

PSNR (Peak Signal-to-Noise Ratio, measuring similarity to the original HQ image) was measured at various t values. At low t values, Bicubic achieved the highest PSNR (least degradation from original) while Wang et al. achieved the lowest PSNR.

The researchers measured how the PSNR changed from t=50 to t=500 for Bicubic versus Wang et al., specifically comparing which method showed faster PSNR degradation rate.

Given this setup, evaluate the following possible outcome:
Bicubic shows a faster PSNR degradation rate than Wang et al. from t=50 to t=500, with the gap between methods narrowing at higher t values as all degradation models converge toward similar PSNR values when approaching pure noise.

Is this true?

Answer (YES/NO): YES